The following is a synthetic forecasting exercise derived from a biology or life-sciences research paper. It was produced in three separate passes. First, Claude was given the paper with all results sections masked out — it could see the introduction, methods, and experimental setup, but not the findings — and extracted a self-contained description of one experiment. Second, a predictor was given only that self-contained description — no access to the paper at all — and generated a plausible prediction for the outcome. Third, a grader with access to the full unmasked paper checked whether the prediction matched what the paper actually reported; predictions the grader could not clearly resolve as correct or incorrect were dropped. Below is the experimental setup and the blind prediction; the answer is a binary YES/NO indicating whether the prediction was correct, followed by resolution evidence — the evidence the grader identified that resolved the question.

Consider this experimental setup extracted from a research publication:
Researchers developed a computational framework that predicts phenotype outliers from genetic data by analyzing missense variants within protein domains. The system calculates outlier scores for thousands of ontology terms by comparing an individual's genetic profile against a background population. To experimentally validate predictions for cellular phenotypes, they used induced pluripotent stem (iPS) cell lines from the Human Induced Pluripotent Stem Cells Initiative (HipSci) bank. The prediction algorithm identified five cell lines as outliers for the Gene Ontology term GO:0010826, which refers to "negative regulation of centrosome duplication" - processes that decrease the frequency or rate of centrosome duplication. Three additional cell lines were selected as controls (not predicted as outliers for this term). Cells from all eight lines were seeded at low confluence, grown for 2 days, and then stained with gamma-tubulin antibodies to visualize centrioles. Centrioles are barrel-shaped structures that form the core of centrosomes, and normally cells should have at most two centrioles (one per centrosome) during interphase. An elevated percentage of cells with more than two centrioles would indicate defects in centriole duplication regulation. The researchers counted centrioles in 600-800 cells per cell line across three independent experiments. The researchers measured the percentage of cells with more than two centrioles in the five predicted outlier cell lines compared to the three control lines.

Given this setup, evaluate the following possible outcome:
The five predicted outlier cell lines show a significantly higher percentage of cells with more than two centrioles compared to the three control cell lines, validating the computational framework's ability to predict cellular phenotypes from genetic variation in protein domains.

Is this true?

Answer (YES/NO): NO